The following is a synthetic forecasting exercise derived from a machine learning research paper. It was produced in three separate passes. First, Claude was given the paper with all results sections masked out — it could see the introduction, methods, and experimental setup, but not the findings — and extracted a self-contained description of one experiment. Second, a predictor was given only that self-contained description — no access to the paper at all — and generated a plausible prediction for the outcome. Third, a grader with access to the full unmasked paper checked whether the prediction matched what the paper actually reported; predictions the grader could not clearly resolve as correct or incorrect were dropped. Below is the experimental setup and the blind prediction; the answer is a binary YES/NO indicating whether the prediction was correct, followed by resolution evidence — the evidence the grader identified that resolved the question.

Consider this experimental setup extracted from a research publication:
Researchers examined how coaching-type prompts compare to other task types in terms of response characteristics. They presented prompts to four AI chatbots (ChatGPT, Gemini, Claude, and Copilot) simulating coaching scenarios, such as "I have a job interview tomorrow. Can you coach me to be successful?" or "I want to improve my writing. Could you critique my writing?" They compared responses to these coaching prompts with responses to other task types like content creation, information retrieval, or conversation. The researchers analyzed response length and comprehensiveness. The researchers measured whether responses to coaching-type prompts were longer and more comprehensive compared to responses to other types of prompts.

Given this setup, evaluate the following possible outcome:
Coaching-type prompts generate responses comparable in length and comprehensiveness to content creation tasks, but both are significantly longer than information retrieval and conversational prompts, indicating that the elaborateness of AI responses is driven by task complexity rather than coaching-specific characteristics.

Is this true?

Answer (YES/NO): NO